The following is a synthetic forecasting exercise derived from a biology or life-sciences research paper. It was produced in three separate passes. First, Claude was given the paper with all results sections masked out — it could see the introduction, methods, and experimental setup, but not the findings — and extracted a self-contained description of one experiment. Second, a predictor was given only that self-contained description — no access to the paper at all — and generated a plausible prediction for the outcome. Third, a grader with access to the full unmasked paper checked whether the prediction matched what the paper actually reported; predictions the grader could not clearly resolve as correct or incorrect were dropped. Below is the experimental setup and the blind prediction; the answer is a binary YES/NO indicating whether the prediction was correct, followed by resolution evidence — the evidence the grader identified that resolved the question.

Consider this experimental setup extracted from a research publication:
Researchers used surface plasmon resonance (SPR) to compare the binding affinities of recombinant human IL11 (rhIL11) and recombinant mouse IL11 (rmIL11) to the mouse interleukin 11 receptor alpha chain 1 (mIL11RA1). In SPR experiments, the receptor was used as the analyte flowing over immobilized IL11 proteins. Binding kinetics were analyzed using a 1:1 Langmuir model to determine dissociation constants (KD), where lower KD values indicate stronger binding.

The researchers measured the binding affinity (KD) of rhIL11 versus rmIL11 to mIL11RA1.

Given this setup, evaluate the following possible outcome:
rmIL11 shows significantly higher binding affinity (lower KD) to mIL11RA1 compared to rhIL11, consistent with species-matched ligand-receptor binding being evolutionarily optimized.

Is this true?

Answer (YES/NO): NO